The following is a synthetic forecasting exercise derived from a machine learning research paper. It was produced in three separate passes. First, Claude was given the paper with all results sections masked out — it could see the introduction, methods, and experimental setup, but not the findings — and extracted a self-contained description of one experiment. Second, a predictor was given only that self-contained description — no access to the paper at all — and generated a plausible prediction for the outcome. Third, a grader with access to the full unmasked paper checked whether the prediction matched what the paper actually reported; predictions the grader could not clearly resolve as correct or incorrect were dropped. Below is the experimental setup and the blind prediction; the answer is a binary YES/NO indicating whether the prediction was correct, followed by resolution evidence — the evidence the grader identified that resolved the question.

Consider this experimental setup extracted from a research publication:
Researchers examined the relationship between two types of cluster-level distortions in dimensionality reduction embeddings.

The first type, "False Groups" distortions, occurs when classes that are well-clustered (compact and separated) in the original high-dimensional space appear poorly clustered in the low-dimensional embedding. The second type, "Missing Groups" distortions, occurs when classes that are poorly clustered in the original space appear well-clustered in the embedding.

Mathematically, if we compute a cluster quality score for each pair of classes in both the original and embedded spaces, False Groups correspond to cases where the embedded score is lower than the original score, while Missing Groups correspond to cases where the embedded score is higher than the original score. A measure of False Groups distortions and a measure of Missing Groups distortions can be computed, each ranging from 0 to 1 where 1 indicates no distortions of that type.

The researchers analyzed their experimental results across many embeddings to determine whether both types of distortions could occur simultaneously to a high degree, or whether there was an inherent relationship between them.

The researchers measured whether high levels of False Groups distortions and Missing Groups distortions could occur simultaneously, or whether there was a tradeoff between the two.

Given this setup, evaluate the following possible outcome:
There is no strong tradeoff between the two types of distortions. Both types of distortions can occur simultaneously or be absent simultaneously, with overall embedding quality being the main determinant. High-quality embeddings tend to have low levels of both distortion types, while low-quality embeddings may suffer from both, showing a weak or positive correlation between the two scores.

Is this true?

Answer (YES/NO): NO